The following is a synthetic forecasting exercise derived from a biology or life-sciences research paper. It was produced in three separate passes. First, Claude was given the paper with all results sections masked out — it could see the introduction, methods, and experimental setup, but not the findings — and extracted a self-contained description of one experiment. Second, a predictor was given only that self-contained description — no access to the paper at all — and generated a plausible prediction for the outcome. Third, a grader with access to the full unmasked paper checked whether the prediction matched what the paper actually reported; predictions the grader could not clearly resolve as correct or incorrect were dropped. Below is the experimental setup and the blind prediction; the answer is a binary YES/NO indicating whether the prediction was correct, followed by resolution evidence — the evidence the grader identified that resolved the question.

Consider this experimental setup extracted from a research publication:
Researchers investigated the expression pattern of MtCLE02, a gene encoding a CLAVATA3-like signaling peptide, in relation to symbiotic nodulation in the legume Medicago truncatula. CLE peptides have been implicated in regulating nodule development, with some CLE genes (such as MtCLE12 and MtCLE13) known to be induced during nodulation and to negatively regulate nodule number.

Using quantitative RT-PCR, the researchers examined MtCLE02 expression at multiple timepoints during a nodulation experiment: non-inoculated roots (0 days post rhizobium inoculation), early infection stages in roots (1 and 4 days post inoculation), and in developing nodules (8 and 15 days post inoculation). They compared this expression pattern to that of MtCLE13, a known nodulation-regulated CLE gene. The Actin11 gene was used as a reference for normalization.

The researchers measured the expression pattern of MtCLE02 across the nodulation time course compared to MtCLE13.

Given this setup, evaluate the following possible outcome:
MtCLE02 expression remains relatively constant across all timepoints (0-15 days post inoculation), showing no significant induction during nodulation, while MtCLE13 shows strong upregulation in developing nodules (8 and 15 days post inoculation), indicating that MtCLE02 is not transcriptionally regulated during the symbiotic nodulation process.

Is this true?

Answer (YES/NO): YES